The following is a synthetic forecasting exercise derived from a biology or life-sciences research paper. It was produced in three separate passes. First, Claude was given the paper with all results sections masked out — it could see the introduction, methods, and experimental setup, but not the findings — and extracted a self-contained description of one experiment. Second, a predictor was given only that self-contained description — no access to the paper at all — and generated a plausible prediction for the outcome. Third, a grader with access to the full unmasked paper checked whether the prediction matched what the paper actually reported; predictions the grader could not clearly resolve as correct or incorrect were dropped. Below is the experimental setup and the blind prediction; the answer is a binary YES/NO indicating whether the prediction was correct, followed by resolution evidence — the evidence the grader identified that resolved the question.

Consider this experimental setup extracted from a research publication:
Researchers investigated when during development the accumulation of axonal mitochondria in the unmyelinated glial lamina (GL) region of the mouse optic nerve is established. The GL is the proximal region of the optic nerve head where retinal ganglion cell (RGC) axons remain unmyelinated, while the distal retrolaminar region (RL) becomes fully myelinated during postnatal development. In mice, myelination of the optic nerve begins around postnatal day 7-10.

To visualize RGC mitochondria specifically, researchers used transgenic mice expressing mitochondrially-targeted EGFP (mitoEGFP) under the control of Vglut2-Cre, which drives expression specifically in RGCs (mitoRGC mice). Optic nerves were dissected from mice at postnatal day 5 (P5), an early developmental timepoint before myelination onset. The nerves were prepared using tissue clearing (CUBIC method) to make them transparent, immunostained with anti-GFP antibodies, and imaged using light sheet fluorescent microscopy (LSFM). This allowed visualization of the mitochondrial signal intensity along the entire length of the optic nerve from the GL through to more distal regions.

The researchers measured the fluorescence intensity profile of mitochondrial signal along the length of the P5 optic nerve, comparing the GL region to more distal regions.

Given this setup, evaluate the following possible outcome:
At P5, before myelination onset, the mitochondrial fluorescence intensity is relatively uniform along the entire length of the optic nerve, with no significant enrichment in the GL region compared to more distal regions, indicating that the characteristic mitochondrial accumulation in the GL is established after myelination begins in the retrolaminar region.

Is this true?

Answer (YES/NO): NO